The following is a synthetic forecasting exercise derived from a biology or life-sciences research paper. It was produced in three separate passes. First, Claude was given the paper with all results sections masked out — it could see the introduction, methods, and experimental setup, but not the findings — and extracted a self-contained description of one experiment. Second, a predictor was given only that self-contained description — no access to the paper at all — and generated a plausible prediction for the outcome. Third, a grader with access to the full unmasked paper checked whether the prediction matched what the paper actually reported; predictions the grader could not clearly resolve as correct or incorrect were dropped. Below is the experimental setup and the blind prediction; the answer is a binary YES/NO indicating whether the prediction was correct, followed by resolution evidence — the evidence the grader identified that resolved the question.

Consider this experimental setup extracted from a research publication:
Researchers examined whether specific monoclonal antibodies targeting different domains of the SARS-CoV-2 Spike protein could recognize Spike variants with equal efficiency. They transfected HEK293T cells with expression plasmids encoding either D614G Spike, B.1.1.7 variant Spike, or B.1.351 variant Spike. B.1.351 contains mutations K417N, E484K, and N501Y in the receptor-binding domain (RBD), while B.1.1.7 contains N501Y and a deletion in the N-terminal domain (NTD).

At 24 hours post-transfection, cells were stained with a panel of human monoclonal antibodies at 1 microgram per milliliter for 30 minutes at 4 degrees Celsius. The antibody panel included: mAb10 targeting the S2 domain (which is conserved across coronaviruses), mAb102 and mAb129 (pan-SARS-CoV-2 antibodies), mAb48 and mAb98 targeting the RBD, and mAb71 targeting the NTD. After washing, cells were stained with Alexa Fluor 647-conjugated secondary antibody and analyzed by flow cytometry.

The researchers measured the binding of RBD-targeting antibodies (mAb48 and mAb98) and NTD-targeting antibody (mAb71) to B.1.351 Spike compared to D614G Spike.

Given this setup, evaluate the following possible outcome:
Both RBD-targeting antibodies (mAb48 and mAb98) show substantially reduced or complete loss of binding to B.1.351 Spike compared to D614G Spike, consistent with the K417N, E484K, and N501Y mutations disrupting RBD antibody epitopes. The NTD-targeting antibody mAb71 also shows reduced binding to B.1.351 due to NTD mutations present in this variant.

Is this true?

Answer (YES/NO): YES